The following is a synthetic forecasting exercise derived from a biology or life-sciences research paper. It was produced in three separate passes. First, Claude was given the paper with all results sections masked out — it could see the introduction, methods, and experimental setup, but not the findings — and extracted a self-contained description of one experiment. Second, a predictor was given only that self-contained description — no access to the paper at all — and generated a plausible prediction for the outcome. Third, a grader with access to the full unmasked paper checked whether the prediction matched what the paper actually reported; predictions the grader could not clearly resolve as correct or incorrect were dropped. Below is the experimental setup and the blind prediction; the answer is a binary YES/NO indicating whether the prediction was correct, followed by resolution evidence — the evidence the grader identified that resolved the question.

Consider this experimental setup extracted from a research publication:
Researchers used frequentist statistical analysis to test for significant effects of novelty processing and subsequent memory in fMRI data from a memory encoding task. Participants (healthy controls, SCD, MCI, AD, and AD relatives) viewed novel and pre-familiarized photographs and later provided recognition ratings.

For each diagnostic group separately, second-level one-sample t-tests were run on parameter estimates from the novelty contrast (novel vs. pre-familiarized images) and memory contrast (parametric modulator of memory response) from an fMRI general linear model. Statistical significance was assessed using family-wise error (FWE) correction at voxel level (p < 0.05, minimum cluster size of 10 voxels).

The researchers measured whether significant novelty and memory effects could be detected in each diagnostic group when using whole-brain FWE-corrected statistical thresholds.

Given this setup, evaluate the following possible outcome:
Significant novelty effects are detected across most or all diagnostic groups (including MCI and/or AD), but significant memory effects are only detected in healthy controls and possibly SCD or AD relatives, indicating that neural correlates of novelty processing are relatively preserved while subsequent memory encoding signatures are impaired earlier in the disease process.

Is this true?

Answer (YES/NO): NO